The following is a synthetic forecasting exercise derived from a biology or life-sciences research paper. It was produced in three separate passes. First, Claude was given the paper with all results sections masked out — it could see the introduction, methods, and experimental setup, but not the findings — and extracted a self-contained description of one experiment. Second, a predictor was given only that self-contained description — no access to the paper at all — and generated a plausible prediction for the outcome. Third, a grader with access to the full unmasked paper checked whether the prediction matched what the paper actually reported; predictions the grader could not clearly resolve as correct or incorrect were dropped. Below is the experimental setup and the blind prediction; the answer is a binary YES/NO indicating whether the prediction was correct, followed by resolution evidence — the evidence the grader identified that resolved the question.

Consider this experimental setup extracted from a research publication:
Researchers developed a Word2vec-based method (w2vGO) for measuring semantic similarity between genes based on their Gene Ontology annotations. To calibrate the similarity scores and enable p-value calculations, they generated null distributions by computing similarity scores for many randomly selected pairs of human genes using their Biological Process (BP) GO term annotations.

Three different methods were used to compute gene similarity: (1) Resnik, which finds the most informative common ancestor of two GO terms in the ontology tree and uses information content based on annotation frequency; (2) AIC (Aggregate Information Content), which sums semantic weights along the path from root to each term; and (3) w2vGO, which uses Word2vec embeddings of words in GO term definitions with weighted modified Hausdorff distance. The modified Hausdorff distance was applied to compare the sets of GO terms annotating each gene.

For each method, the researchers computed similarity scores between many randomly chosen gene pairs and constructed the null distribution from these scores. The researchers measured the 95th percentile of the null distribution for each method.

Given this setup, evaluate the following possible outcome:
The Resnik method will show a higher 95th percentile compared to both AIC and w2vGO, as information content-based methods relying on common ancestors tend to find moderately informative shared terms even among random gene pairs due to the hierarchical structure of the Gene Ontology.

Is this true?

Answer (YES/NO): NO